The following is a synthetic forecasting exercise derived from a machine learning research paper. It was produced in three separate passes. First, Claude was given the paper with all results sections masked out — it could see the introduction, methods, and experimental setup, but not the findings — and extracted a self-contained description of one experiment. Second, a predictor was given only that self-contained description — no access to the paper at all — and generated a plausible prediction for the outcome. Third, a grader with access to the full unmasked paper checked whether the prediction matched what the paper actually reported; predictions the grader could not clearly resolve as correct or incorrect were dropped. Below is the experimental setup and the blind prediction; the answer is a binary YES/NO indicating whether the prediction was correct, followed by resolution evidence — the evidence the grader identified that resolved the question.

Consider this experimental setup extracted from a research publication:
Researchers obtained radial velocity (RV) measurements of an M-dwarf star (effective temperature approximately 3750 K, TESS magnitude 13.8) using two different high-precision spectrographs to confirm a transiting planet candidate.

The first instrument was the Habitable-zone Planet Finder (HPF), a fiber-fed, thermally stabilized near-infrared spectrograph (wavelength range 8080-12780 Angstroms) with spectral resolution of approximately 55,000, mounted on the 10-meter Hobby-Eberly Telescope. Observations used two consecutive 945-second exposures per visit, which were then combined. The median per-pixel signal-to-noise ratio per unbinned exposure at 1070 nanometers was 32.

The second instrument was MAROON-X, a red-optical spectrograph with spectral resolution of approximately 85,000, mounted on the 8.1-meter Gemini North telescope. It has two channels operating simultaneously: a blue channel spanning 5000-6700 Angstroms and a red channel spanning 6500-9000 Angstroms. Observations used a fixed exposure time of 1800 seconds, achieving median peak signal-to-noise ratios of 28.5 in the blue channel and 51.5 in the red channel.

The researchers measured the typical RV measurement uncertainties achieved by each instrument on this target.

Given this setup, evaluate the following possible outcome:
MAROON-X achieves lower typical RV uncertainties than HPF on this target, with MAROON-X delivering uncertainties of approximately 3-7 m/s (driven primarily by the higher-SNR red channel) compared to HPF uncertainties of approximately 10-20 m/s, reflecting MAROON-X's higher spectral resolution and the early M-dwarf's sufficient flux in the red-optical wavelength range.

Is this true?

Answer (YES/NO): NO